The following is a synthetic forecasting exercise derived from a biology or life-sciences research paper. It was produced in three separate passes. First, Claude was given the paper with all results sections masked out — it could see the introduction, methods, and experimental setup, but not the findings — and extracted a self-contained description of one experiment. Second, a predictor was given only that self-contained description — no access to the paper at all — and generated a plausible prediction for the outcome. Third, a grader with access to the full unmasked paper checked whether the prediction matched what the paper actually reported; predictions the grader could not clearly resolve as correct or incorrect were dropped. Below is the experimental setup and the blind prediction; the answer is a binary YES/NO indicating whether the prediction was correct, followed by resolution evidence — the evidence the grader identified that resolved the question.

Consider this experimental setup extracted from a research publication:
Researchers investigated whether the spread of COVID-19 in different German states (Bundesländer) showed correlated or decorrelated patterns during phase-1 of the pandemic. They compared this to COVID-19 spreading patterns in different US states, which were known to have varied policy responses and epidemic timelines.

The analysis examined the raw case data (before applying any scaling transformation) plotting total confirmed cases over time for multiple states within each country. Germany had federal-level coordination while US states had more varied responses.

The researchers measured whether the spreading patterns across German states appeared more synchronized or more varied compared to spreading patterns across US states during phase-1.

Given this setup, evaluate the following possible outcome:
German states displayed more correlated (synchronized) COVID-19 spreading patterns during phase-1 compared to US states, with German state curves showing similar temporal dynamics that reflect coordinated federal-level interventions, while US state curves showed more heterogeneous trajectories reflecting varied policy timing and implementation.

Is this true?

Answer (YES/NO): NO